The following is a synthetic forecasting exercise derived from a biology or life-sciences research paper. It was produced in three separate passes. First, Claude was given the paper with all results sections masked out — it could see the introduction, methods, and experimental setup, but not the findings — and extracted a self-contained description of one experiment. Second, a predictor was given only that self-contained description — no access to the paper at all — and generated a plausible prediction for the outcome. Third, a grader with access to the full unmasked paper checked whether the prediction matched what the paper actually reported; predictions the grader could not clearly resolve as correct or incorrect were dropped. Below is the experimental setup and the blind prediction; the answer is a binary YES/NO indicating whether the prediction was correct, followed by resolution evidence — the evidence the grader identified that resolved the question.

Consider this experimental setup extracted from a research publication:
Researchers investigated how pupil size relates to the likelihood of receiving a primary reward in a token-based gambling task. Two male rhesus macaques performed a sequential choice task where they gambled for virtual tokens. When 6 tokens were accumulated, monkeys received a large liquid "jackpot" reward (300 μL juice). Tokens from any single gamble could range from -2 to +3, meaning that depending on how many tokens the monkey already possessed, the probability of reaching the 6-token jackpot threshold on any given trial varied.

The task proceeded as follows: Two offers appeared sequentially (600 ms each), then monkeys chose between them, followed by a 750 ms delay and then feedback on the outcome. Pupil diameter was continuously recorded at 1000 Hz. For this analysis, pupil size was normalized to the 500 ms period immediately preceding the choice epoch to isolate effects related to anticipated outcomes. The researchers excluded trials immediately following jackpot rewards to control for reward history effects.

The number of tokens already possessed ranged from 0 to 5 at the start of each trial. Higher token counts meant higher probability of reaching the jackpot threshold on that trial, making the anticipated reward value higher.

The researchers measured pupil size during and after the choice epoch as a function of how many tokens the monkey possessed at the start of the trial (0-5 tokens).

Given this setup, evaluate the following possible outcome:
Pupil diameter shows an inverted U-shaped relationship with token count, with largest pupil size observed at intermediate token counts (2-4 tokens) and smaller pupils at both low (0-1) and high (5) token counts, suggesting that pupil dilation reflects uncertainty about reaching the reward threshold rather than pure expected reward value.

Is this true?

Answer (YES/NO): NO